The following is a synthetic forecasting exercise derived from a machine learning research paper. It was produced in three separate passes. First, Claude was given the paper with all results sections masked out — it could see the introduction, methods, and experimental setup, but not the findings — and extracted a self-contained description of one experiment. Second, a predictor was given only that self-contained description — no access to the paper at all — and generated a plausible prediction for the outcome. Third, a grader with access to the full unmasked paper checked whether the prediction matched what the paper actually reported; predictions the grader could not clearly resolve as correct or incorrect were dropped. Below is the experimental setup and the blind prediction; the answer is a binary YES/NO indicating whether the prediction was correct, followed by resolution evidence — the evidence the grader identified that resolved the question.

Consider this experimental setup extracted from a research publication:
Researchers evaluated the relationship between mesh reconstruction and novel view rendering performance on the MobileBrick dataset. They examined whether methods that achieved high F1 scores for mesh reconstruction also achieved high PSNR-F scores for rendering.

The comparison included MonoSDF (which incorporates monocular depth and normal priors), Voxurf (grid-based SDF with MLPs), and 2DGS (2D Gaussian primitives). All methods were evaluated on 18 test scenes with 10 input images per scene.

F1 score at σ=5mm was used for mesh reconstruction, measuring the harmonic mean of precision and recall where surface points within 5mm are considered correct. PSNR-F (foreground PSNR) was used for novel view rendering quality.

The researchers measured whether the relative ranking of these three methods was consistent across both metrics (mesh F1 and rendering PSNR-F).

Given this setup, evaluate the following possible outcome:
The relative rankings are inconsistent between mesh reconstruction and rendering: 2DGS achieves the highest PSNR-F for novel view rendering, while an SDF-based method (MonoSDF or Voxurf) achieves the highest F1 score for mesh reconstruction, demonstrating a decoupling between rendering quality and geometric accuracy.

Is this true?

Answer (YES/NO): YES